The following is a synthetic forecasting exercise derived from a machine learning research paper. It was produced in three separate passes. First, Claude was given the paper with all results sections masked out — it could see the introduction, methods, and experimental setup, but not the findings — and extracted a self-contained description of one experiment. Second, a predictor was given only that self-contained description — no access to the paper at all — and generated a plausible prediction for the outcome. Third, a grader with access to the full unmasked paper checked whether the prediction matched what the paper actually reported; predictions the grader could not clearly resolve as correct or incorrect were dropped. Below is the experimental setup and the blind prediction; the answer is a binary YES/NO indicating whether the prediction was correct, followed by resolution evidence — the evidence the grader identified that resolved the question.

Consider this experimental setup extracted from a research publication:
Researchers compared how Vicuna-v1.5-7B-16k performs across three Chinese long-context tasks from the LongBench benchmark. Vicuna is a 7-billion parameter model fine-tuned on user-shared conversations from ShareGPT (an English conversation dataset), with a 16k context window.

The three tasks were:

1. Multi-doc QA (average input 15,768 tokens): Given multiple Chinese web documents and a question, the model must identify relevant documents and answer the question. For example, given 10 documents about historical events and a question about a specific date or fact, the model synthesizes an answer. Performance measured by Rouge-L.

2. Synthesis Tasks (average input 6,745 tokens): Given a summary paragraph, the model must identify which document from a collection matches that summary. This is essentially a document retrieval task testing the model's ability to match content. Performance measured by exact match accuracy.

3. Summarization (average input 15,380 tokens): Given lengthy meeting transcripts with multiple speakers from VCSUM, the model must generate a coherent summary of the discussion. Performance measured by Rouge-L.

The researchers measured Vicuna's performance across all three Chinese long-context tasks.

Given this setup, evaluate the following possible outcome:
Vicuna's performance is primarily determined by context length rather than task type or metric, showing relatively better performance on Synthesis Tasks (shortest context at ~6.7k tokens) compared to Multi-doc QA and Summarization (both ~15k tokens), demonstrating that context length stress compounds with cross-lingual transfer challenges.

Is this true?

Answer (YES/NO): NO